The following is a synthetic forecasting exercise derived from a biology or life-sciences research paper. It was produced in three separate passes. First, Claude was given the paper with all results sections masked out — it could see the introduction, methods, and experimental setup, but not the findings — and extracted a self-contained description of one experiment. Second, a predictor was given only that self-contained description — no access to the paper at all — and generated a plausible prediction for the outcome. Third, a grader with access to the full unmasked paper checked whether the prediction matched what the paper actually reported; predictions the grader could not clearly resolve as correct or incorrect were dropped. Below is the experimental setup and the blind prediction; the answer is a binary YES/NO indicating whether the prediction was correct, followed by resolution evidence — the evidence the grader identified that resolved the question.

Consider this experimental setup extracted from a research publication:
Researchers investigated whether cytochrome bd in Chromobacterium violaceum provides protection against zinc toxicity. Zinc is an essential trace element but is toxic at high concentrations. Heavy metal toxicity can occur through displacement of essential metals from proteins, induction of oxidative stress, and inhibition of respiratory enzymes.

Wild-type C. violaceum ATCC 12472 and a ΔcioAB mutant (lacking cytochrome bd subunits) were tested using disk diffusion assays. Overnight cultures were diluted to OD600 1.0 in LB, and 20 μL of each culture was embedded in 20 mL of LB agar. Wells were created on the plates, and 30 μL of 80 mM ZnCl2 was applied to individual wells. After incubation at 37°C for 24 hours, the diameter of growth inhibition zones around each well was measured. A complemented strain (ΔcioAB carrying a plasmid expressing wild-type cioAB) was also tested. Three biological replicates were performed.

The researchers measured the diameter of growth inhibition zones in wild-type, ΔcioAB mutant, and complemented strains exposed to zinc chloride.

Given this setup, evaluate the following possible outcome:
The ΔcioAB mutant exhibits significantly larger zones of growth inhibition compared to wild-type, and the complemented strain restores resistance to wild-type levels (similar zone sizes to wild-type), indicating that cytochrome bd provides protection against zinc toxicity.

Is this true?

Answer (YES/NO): YES